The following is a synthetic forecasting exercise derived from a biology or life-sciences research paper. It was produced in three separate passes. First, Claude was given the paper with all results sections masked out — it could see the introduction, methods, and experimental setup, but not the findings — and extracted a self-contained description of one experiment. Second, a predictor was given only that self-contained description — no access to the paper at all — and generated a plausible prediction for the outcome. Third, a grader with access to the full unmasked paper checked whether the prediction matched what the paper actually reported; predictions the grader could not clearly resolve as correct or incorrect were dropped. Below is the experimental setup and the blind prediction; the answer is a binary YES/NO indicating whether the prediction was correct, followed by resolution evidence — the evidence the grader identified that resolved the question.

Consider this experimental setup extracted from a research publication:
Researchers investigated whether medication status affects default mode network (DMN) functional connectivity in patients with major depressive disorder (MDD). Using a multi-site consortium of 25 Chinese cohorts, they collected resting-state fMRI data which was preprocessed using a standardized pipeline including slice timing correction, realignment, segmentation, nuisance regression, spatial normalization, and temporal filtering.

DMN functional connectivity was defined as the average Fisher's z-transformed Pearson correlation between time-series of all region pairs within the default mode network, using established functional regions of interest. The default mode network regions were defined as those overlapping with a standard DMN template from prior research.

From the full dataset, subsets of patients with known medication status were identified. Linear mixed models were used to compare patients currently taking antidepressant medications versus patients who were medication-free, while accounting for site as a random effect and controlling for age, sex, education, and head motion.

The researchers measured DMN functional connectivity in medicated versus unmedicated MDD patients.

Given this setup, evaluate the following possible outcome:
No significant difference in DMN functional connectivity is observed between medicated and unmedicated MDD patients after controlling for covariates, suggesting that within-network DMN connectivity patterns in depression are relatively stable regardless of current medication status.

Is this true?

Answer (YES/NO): NO